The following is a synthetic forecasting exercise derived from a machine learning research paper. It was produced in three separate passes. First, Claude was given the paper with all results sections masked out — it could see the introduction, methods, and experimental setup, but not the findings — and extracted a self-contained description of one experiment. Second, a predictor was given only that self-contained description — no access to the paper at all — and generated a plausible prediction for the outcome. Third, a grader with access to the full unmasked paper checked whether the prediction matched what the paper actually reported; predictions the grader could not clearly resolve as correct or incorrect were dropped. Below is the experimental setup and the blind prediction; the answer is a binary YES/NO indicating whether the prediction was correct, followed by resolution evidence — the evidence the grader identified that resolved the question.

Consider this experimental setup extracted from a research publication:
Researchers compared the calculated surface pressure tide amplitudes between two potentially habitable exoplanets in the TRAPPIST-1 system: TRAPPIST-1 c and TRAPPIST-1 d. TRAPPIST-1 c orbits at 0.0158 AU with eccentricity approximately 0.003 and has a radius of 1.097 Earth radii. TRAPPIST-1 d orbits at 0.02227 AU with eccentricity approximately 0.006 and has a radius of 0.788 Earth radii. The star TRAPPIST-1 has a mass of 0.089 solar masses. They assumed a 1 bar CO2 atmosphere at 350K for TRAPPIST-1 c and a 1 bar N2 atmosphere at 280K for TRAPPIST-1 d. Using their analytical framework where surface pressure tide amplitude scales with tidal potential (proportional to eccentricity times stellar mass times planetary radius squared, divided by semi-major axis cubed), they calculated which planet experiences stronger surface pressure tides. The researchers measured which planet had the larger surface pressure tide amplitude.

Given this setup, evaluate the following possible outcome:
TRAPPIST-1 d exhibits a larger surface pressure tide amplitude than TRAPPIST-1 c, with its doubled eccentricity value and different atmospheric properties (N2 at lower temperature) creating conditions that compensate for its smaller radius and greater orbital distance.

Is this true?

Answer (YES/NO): NO